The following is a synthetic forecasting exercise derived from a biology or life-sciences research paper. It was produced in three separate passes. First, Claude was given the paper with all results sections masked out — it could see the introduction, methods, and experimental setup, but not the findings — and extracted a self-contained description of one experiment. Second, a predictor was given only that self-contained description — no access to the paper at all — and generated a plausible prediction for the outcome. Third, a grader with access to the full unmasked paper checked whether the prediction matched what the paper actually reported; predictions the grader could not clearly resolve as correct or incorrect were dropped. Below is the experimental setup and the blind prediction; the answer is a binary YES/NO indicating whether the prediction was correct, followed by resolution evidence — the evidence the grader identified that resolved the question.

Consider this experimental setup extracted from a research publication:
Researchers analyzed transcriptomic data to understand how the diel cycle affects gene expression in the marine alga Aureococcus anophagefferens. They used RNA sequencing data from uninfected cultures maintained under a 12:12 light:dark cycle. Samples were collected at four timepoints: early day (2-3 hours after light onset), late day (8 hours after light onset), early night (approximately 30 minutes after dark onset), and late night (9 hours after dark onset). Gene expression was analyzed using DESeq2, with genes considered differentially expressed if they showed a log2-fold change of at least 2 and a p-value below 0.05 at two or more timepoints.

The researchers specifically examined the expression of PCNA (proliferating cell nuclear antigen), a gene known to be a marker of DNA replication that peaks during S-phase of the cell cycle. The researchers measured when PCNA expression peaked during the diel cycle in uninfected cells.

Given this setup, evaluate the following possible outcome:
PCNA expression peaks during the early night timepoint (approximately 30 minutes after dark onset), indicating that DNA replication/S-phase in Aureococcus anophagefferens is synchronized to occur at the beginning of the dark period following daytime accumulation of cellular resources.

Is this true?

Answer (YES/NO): YES